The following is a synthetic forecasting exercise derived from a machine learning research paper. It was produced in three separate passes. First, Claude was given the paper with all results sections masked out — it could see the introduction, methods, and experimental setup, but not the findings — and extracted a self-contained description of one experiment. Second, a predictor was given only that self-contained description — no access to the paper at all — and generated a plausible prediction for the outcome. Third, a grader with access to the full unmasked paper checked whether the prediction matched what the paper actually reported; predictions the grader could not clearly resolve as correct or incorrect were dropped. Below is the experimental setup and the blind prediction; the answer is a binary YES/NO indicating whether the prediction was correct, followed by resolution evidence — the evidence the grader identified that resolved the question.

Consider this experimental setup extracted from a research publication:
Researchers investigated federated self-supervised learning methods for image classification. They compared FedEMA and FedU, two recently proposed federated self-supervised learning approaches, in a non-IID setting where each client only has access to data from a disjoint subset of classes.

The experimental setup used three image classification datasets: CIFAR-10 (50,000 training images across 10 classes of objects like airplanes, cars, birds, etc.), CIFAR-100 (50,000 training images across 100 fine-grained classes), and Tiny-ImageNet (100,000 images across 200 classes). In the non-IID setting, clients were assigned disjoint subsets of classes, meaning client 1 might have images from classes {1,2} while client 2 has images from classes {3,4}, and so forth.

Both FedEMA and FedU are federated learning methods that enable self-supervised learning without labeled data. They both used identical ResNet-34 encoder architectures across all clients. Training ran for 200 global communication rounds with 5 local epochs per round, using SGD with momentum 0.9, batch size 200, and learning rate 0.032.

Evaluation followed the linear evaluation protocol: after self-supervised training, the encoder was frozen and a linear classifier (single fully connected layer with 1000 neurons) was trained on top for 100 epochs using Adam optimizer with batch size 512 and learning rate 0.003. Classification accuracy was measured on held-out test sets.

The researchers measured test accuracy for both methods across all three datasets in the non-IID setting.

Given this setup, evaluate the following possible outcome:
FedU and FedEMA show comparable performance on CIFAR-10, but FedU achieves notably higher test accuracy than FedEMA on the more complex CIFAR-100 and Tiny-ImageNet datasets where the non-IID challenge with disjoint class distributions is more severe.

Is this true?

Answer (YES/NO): NO